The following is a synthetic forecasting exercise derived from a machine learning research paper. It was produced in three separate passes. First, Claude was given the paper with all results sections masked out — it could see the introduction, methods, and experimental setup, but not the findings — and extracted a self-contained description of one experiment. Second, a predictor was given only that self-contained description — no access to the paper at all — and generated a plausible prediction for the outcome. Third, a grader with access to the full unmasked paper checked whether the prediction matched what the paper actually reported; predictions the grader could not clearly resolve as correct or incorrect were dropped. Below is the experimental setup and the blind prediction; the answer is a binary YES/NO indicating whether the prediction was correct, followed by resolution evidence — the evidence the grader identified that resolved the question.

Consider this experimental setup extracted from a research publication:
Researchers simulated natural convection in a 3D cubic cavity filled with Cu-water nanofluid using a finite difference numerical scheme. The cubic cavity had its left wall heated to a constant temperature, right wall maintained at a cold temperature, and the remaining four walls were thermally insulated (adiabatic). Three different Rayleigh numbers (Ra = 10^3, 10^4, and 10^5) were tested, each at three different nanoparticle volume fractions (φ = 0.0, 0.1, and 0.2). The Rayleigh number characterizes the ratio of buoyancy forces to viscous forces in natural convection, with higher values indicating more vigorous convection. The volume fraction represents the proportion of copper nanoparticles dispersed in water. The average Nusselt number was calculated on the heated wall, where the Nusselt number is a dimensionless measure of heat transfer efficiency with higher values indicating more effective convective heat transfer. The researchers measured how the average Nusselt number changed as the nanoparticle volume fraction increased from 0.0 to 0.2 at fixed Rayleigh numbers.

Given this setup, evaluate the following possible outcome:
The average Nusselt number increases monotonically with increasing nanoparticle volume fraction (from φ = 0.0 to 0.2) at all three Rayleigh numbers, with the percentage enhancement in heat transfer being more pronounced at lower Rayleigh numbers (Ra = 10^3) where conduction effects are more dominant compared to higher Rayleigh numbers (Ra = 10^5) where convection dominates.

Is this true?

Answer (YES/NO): YES